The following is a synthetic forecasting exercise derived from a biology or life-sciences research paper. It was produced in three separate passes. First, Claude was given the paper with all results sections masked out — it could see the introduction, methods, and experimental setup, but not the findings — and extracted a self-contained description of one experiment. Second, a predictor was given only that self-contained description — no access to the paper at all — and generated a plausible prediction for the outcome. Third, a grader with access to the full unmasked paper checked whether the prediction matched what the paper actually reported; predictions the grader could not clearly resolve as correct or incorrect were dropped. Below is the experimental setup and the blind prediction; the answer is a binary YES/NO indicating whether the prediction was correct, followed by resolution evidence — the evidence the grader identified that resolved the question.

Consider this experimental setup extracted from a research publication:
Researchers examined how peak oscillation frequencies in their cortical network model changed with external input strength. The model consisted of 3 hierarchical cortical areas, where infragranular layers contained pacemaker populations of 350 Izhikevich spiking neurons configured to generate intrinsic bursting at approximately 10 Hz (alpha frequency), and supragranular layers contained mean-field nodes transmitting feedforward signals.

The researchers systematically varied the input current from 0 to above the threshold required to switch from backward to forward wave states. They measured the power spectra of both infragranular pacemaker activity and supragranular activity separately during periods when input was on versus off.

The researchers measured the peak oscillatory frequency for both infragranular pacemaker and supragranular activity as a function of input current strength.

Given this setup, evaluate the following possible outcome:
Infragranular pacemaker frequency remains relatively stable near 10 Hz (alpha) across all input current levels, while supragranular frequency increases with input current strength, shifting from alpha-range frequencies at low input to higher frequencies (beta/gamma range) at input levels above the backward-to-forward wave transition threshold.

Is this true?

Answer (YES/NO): NO